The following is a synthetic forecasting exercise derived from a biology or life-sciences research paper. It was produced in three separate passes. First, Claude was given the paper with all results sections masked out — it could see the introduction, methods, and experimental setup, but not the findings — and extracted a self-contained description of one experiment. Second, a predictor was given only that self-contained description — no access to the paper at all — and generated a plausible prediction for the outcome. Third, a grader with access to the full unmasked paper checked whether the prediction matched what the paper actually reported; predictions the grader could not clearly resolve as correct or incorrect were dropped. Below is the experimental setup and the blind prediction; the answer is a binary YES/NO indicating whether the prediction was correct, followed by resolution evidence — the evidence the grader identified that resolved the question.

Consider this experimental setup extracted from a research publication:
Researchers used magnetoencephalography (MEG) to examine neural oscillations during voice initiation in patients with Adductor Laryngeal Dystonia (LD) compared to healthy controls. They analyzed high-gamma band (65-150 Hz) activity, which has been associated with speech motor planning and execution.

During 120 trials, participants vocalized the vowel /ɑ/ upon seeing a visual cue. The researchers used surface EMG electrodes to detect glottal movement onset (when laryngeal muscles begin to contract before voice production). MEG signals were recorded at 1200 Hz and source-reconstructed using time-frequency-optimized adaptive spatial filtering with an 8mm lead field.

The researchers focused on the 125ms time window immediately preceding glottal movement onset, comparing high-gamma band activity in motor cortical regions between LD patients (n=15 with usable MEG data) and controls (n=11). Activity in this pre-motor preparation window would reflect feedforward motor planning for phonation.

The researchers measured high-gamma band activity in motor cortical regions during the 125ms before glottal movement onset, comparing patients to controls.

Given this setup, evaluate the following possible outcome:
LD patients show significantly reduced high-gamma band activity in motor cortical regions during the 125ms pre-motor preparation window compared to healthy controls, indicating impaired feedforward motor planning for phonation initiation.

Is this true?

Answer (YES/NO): NO